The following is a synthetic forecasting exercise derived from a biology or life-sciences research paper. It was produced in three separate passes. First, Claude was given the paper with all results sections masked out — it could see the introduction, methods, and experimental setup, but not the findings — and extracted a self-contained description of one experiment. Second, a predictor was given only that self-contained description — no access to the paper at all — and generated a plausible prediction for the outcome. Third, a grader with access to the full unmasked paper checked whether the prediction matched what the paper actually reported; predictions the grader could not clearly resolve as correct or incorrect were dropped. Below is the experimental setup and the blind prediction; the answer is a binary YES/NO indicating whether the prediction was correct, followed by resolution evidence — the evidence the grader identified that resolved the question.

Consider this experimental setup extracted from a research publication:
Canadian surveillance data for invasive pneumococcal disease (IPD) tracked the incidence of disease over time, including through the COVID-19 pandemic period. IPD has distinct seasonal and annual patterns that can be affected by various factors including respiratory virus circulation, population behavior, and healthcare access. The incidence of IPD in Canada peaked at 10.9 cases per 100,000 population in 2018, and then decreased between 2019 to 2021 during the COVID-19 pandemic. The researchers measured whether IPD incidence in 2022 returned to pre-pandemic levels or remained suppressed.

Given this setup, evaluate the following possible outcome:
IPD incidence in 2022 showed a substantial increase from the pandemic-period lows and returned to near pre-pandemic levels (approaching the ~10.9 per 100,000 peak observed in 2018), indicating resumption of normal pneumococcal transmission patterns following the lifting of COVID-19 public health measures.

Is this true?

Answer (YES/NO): YES